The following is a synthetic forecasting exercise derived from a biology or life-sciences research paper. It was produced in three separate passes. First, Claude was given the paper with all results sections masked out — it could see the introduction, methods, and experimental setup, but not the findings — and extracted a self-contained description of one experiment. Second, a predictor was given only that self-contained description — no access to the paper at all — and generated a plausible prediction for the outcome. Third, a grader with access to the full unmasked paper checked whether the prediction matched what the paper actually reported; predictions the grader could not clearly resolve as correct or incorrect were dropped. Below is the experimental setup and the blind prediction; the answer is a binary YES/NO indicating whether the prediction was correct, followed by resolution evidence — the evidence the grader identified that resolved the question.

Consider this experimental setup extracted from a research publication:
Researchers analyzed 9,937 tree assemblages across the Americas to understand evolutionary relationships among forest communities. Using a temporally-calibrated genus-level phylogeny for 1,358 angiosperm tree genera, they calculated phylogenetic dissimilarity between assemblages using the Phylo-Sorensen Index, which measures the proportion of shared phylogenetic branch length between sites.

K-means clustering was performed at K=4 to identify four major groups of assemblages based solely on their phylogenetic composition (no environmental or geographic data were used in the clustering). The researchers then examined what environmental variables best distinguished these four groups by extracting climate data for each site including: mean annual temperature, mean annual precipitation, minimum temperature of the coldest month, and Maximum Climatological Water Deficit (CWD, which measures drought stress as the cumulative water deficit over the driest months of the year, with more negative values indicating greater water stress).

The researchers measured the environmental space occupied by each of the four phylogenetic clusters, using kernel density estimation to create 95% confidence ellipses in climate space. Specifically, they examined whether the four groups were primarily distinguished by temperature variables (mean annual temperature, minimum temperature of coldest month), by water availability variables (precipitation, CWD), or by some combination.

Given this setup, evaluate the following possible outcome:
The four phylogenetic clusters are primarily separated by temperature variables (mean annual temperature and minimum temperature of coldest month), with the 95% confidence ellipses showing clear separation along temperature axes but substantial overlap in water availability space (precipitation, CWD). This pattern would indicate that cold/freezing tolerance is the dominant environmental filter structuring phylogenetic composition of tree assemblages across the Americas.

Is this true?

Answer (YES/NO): NO